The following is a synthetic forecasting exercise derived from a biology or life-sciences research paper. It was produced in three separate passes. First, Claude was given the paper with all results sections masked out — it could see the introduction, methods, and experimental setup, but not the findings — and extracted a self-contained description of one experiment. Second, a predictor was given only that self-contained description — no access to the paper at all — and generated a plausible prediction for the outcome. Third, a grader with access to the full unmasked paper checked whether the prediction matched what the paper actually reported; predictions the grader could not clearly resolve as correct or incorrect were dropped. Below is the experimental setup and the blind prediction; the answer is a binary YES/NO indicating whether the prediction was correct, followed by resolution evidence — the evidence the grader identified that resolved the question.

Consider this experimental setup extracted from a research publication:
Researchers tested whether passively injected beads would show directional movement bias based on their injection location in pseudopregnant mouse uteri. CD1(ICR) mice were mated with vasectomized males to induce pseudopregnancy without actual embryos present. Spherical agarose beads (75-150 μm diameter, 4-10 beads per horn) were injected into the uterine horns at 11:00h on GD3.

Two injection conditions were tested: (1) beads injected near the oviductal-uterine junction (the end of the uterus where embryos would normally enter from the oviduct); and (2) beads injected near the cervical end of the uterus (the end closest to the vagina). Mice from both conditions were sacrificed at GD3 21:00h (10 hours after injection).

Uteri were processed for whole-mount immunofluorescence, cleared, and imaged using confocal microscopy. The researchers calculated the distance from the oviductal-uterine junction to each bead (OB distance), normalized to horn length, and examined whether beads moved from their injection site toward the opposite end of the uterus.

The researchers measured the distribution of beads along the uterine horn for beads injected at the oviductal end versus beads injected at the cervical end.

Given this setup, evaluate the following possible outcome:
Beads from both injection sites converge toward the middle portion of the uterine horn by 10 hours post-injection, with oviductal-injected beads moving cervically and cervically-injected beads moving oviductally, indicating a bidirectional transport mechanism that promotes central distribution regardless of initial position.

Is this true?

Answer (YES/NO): NO